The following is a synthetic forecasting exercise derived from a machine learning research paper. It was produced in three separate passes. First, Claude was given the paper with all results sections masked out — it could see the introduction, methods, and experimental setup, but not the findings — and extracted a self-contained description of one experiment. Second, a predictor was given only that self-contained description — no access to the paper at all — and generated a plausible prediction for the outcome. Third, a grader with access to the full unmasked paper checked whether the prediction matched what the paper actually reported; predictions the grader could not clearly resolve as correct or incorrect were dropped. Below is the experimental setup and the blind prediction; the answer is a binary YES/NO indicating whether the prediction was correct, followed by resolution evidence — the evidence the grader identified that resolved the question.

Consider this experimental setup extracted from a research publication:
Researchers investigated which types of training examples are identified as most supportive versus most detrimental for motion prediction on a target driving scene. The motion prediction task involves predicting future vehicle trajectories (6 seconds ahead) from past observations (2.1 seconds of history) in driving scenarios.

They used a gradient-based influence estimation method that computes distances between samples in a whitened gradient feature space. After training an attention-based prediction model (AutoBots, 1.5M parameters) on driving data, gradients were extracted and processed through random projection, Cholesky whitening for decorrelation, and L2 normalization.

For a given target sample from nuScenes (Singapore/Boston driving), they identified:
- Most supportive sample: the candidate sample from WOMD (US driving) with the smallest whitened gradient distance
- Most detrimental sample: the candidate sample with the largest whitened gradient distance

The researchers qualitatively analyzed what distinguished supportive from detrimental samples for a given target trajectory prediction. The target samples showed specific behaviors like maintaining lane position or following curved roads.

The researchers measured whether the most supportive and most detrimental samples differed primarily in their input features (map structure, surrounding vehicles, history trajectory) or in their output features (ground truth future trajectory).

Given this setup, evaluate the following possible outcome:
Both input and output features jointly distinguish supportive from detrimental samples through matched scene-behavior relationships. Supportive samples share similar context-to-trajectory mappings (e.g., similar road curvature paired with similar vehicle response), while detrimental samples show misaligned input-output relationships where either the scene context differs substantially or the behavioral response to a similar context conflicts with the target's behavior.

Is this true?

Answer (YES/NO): NO